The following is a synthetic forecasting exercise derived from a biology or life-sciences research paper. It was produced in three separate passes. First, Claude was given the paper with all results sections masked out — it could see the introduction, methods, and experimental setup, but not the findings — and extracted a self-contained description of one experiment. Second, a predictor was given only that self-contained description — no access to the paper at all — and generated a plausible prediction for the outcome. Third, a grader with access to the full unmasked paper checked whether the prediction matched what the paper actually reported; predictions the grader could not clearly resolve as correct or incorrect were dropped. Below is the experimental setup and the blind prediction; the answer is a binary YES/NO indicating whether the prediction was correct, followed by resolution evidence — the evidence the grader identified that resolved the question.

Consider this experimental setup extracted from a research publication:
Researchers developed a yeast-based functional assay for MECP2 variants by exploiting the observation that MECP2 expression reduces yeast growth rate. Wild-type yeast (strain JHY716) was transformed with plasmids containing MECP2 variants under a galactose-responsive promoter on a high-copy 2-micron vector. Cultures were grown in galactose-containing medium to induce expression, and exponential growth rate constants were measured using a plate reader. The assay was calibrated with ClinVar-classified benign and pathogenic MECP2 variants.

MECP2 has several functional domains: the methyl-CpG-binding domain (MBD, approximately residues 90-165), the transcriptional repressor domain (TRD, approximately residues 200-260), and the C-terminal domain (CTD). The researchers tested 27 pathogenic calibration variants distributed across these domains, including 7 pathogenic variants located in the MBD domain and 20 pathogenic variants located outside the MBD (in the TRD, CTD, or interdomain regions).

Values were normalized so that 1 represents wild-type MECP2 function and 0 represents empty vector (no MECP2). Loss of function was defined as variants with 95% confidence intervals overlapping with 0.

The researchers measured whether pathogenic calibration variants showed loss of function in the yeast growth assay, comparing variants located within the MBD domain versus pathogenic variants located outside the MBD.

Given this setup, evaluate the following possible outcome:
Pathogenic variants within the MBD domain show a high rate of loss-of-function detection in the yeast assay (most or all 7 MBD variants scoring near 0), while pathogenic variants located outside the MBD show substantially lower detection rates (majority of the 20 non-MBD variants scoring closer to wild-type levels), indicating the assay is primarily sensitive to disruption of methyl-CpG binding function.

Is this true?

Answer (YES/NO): YES